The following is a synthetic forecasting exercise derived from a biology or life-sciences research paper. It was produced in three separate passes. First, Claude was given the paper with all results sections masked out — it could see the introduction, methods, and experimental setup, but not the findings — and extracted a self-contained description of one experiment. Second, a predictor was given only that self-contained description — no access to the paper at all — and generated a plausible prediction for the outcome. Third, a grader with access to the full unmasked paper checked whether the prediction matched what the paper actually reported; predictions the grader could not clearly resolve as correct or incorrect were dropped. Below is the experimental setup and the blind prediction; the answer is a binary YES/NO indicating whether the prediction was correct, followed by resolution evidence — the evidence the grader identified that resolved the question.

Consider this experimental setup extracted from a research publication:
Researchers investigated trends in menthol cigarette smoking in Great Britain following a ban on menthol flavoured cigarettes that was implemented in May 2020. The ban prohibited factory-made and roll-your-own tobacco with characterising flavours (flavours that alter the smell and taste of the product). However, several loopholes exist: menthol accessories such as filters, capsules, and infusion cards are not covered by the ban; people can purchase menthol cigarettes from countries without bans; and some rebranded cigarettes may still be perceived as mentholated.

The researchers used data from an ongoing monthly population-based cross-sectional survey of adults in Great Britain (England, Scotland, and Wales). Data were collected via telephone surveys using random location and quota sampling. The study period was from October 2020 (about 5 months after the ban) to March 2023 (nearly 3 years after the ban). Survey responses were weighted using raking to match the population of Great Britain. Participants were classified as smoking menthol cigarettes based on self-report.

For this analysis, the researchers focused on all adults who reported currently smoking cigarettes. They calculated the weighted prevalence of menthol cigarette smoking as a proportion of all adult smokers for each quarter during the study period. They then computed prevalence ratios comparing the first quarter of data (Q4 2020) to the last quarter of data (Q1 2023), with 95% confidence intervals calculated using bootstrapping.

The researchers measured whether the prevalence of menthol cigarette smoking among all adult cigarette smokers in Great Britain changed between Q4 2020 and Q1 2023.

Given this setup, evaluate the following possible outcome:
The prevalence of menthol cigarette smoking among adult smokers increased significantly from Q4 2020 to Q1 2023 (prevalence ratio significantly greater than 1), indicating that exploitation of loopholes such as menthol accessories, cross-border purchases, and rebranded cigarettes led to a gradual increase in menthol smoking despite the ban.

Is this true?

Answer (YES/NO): NO